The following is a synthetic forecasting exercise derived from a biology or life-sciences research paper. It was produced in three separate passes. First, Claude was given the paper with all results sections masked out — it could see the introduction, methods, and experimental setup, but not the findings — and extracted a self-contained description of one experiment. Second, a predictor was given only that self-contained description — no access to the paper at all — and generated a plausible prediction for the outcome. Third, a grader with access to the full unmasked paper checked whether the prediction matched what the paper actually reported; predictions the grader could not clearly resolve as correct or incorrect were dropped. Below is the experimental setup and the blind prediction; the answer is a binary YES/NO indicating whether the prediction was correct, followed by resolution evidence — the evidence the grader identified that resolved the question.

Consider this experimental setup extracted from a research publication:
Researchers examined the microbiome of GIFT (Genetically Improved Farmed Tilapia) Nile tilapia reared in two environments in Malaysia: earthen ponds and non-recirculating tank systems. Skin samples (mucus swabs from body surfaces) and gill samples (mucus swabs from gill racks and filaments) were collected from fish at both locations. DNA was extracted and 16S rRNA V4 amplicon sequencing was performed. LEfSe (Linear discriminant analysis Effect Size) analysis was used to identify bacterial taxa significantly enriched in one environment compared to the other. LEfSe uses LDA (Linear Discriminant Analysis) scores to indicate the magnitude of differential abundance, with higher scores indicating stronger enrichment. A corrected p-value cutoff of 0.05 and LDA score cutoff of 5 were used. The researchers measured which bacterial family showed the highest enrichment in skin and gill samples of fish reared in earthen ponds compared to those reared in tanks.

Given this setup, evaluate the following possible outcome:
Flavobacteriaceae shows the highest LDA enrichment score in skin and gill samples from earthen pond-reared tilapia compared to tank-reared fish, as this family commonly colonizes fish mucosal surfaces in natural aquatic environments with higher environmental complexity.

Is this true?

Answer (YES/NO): NO